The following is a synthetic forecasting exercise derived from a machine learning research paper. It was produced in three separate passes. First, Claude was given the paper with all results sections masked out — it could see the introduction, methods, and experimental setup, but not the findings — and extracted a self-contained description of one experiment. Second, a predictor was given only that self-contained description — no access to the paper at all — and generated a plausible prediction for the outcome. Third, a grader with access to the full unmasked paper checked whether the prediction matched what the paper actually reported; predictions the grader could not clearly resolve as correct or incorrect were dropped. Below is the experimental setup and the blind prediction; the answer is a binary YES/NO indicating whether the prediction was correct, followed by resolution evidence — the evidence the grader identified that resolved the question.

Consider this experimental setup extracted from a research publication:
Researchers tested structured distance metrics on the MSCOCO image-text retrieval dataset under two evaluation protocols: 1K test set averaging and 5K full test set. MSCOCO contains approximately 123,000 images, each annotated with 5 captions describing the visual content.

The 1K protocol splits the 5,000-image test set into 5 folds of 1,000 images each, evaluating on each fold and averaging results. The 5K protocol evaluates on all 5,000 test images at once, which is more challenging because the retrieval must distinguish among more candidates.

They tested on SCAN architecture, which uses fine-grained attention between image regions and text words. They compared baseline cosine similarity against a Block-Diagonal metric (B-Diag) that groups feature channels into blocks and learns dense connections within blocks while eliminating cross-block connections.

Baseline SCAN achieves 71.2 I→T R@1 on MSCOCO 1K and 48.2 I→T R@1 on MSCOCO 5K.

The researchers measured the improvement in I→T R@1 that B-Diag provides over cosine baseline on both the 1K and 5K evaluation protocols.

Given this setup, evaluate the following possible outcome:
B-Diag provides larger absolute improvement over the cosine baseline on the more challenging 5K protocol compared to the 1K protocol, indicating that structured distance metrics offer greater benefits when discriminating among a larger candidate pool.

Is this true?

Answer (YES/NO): YES